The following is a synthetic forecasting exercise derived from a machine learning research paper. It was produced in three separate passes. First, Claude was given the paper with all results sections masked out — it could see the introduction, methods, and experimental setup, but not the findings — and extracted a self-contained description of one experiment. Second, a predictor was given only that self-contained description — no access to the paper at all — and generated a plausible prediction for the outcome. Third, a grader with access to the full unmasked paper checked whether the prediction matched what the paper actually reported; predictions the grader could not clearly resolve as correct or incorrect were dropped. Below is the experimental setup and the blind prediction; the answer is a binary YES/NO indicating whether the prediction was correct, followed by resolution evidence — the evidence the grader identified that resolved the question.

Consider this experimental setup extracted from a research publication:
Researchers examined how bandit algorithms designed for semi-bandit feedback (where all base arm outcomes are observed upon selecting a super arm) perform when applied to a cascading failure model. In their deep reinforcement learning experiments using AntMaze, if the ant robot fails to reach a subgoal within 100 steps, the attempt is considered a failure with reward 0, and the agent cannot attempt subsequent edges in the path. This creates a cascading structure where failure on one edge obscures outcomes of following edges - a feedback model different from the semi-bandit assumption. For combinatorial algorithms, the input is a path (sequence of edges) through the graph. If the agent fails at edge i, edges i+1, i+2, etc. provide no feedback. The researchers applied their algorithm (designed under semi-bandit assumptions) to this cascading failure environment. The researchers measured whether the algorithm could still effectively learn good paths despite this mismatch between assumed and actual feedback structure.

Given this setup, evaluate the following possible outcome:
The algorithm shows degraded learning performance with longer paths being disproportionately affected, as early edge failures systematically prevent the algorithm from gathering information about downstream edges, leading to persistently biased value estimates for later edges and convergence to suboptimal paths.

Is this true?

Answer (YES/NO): NO